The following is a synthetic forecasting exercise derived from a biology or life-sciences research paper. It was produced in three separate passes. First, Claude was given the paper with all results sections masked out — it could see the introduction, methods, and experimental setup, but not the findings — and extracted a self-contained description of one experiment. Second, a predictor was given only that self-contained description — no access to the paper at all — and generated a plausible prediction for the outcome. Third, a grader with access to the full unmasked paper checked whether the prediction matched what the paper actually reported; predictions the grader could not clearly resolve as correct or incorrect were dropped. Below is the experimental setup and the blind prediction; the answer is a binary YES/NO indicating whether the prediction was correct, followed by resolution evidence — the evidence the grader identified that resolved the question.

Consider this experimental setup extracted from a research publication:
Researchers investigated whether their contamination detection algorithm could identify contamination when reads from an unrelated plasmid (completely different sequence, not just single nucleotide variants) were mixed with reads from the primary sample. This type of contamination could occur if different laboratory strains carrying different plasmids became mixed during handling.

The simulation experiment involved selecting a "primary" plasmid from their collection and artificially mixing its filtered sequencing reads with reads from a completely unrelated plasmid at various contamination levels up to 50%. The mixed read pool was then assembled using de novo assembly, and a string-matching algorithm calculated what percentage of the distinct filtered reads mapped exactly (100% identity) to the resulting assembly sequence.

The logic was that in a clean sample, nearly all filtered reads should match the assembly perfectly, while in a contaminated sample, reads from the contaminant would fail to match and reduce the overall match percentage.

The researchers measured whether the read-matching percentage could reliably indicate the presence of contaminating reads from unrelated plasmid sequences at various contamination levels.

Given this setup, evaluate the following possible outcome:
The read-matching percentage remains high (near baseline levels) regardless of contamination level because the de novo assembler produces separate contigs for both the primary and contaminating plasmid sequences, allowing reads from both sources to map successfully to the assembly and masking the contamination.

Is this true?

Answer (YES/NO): NO